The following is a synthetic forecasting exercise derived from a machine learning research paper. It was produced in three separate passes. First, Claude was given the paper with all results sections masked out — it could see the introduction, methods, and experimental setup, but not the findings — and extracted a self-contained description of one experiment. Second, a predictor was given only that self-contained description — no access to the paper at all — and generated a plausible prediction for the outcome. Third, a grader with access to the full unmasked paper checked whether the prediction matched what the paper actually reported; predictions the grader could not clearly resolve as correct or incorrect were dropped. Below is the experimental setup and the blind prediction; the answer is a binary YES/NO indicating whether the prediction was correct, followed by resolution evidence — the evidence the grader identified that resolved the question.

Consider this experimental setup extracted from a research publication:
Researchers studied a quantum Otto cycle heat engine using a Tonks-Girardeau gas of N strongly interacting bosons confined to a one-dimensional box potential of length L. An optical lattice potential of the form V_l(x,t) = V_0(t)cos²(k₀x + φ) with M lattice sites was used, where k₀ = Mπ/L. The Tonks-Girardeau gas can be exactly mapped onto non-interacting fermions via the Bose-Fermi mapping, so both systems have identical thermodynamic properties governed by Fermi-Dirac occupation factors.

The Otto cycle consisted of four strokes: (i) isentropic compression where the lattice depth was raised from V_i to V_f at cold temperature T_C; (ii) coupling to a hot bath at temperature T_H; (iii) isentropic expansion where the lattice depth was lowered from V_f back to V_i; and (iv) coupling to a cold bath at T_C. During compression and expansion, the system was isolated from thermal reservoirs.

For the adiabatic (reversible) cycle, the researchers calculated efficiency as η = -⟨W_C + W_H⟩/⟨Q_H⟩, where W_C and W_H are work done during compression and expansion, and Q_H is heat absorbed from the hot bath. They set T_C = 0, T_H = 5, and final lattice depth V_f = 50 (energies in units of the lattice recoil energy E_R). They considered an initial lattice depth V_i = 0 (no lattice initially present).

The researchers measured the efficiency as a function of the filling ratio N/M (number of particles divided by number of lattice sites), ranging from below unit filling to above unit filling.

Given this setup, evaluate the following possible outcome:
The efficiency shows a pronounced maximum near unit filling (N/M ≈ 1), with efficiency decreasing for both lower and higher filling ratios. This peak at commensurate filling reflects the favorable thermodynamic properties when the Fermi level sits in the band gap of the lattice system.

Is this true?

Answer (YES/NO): YES